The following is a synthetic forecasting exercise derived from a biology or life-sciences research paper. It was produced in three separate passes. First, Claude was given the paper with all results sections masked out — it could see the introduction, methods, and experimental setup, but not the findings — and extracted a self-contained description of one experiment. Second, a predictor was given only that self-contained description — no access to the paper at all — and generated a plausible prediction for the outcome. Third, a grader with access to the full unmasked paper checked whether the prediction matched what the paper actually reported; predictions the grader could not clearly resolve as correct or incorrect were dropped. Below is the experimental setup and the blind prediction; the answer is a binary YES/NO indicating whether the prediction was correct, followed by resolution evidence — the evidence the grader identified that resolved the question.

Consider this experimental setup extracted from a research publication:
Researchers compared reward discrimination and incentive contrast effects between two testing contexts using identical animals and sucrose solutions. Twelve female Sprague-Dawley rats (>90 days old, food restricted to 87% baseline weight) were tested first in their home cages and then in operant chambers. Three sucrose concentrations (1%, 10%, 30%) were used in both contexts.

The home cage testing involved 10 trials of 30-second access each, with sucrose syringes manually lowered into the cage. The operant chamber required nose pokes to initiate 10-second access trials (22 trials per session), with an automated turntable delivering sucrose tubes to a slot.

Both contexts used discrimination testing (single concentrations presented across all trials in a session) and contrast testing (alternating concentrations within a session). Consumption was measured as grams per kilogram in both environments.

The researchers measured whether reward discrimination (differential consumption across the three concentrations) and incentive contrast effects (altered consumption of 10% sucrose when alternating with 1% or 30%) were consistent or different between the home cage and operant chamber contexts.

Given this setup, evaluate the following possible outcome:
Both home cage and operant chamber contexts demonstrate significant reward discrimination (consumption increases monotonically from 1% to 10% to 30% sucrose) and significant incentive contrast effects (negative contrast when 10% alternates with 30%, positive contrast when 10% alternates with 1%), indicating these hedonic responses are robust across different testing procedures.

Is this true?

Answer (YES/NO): NO